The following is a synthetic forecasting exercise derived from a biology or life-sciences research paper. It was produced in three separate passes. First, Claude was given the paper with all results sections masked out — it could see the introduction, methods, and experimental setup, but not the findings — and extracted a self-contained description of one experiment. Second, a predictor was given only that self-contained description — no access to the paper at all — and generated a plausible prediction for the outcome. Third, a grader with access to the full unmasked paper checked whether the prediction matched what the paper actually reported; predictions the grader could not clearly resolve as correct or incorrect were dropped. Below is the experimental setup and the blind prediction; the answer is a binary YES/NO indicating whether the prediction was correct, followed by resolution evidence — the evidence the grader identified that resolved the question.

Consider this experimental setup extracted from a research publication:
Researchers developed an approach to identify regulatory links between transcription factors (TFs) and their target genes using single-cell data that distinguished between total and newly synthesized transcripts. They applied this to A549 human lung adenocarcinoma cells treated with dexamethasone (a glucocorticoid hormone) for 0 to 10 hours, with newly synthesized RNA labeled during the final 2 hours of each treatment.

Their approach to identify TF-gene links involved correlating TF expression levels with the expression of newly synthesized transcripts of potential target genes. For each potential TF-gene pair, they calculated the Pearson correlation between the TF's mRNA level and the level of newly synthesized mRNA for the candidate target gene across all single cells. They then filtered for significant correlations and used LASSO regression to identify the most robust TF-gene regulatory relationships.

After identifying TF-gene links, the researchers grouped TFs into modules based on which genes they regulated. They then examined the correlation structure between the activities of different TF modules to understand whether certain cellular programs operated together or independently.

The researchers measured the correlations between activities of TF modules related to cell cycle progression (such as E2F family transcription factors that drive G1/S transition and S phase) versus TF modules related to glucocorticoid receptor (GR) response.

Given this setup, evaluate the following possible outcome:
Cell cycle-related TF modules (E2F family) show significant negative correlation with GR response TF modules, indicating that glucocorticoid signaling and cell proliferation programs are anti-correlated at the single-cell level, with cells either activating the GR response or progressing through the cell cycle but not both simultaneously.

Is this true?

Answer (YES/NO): NO